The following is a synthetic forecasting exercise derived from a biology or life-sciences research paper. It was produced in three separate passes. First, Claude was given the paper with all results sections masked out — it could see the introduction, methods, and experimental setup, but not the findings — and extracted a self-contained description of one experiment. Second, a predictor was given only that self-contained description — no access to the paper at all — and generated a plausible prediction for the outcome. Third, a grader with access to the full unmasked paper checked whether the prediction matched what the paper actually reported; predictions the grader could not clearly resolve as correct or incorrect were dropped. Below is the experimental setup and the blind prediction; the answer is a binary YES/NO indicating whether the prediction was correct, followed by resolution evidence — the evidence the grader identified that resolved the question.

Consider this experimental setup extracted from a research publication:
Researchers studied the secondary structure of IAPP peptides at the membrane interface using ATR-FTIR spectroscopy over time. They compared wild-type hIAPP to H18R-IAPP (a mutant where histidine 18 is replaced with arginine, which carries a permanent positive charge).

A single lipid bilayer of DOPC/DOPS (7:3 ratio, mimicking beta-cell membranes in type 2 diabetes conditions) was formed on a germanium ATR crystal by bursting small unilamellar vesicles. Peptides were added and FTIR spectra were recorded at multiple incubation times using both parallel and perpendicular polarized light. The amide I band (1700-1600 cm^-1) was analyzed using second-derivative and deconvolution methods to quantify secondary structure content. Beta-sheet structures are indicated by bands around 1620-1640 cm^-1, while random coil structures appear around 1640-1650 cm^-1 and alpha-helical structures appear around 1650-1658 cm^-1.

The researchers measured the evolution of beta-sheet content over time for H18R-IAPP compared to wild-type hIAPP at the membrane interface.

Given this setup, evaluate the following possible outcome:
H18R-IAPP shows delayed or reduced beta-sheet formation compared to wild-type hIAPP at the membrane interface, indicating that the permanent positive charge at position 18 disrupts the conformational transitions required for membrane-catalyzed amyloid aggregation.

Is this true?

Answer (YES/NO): YES